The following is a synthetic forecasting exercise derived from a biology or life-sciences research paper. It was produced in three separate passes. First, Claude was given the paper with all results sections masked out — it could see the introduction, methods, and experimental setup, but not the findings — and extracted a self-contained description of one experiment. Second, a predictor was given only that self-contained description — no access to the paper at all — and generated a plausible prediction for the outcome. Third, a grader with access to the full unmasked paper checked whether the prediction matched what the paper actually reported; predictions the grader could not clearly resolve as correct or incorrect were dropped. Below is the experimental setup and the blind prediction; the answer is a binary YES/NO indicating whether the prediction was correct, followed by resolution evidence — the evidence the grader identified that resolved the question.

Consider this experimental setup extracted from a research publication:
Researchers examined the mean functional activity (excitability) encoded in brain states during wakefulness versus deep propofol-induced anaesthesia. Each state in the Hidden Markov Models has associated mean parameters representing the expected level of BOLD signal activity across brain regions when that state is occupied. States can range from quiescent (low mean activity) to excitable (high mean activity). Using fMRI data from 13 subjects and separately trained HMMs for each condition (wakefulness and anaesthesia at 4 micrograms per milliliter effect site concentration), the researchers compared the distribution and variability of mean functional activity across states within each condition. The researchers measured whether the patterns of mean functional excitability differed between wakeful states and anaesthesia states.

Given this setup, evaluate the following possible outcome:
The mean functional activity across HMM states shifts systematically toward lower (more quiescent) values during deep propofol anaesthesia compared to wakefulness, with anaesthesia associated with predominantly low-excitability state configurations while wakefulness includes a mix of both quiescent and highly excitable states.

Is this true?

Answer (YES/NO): YES